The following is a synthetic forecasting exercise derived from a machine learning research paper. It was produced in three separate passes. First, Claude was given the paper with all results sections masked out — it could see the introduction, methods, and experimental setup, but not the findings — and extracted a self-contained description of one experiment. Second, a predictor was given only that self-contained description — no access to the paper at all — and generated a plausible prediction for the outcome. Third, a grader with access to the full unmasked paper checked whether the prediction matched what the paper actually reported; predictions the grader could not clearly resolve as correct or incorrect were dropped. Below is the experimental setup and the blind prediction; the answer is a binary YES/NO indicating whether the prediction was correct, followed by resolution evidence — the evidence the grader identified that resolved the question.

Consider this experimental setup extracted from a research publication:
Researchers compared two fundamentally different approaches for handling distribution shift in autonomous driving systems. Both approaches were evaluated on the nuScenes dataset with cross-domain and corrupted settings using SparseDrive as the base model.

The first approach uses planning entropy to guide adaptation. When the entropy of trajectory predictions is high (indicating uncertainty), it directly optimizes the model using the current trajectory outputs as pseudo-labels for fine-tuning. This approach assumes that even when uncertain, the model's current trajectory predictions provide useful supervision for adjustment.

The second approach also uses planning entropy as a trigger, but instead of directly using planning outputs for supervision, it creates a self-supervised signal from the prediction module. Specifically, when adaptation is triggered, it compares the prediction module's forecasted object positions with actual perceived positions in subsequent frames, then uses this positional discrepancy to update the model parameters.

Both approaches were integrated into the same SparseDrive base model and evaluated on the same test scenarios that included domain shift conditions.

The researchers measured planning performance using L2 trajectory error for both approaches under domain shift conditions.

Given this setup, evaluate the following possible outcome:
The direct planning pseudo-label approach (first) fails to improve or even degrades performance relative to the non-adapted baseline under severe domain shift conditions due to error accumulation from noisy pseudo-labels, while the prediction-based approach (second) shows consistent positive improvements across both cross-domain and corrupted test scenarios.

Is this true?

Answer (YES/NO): YES